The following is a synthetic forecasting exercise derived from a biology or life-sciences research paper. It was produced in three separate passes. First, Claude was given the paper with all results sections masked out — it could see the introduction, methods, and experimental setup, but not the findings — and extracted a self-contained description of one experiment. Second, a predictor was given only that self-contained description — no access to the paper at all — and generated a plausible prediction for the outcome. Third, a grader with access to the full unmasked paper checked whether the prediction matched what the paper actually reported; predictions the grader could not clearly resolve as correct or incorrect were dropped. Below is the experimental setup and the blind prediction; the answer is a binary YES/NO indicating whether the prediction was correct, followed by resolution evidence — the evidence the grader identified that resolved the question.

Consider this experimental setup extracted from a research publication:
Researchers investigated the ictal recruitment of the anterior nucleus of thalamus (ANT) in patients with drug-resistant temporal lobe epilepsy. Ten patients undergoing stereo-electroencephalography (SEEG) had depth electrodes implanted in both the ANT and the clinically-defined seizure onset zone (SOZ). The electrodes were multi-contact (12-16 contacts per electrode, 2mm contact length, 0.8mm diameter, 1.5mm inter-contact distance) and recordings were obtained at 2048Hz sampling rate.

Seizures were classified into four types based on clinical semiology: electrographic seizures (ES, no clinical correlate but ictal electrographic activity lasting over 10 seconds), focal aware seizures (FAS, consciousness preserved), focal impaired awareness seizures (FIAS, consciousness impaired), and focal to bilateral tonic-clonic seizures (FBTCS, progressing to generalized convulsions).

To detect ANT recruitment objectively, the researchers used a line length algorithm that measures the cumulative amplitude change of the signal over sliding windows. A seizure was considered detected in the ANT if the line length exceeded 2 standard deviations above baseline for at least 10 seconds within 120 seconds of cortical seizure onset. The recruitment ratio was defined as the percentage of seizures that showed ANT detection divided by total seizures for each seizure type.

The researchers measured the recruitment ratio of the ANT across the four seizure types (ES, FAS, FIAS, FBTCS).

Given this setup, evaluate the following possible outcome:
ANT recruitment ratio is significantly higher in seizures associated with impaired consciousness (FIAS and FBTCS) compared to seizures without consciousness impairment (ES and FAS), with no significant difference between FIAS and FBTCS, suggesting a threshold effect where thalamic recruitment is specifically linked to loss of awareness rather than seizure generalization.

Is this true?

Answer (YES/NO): NO